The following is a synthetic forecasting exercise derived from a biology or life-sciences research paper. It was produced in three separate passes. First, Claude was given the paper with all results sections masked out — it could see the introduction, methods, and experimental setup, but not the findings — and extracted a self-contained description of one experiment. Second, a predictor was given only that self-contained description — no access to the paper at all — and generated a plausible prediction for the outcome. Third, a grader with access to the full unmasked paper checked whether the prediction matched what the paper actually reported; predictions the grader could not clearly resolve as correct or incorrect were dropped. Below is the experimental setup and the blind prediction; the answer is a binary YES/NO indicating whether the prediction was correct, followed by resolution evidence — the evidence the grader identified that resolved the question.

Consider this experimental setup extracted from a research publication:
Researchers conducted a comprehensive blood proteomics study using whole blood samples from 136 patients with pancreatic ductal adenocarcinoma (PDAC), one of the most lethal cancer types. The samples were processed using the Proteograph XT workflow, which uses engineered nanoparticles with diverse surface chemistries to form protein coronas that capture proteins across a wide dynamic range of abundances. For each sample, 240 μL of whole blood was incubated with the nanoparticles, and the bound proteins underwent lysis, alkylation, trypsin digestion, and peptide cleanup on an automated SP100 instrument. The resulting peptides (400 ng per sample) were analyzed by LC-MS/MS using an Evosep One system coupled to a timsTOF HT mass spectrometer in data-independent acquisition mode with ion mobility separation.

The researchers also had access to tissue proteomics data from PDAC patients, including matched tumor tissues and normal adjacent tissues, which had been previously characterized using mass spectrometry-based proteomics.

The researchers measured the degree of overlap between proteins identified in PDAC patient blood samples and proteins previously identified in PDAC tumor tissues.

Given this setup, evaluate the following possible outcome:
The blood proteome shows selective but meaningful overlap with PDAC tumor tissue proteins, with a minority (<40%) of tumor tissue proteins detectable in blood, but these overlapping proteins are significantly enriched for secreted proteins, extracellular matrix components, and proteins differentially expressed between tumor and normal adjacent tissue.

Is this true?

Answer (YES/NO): NO